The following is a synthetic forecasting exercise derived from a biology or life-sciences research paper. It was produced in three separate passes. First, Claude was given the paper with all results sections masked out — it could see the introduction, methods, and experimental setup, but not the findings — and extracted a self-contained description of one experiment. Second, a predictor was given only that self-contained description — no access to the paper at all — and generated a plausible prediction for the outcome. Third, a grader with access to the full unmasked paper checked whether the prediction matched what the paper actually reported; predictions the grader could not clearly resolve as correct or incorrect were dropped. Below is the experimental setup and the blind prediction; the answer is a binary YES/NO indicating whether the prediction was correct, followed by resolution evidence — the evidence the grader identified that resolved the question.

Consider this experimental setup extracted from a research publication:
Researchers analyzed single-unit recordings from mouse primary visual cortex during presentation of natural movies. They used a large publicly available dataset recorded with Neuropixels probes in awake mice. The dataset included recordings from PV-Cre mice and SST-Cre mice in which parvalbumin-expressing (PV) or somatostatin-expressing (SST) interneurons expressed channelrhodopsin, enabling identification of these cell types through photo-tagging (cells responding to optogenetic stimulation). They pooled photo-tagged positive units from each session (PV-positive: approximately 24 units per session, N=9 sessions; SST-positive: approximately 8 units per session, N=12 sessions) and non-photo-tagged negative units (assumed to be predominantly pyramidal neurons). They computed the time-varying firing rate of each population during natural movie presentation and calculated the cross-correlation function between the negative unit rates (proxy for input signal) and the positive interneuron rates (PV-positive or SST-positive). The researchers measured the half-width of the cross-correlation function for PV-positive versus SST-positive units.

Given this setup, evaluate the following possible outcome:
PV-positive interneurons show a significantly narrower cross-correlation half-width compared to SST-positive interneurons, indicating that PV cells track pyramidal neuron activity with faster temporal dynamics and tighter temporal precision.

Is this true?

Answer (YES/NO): YES